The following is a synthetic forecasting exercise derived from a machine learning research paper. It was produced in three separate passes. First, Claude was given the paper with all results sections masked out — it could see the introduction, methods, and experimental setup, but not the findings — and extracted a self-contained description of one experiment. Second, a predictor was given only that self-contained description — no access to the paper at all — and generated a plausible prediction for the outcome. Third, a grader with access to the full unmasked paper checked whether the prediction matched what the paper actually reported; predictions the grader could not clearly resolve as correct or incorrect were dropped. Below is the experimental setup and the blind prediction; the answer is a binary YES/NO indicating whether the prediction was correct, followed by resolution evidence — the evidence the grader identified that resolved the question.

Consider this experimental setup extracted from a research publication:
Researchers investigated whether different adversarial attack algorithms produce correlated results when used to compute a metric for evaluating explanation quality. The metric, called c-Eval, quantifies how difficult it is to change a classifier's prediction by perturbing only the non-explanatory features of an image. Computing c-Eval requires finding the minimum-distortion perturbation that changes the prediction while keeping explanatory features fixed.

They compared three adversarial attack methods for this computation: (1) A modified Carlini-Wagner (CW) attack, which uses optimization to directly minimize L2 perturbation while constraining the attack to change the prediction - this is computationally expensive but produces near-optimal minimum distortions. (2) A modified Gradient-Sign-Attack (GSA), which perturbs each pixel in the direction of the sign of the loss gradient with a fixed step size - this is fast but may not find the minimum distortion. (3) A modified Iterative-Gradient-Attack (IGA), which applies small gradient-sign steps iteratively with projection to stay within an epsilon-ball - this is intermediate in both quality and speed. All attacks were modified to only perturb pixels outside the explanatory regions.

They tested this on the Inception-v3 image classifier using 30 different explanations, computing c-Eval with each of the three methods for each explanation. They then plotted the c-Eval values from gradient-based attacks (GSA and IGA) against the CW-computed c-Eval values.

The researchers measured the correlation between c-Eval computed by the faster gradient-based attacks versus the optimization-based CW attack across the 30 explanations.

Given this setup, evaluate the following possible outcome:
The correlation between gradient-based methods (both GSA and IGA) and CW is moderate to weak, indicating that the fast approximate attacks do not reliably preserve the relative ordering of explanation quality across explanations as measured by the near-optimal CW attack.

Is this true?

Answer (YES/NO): NO